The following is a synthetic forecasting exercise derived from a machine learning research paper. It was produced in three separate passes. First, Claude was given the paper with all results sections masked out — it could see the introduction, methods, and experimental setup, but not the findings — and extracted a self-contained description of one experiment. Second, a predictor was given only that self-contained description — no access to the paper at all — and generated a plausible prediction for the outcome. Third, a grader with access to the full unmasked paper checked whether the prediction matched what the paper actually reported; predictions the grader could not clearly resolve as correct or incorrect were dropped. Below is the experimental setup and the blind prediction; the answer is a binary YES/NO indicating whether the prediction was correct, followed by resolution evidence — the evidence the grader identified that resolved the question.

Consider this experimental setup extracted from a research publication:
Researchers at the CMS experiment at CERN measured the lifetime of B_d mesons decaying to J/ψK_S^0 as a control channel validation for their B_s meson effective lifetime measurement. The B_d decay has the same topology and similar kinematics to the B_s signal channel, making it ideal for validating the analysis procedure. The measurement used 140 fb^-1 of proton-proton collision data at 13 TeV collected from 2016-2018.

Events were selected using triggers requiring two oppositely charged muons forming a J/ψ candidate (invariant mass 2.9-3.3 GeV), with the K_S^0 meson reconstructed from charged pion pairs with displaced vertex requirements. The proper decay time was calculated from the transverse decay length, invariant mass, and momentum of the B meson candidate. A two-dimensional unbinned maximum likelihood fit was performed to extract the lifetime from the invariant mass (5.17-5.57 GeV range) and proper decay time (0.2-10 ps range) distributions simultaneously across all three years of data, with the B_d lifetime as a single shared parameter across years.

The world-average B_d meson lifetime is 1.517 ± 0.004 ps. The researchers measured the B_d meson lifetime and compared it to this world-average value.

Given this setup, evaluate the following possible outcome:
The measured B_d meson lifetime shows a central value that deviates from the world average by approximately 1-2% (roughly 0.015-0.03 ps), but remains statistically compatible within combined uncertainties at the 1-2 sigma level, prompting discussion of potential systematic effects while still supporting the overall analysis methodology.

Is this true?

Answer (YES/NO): NO